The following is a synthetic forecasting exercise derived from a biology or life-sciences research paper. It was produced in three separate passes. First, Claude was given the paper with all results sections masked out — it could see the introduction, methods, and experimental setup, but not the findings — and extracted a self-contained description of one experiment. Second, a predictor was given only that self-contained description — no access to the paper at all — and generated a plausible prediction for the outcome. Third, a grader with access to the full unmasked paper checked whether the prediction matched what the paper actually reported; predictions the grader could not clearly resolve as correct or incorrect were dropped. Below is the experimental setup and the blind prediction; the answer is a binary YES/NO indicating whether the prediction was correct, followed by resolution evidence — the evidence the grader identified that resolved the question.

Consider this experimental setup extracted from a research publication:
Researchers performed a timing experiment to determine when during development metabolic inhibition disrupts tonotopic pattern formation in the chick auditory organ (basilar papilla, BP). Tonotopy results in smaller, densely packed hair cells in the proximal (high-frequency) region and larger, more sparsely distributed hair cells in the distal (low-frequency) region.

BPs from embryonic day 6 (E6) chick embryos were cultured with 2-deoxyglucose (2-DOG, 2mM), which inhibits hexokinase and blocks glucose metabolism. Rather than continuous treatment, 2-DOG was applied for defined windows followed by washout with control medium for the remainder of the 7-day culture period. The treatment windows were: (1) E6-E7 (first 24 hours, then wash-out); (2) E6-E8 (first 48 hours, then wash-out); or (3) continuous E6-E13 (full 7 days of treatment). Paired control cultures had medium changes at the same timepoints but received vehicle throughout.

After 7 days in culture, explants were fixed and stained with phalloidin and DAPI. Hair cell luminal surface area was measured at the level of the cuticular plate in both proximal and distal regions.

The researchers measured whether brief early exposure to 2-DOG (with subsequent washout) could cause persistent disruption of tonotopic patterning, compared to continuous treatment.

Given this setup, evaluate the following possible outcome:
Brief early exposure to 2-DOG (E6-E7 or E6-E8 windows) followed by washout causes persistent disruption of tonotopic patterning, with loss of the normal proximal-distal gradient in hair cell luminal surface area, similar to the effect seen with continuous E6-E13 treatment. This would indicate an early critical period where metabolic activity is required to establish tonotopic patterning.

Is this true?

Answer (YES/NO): NO